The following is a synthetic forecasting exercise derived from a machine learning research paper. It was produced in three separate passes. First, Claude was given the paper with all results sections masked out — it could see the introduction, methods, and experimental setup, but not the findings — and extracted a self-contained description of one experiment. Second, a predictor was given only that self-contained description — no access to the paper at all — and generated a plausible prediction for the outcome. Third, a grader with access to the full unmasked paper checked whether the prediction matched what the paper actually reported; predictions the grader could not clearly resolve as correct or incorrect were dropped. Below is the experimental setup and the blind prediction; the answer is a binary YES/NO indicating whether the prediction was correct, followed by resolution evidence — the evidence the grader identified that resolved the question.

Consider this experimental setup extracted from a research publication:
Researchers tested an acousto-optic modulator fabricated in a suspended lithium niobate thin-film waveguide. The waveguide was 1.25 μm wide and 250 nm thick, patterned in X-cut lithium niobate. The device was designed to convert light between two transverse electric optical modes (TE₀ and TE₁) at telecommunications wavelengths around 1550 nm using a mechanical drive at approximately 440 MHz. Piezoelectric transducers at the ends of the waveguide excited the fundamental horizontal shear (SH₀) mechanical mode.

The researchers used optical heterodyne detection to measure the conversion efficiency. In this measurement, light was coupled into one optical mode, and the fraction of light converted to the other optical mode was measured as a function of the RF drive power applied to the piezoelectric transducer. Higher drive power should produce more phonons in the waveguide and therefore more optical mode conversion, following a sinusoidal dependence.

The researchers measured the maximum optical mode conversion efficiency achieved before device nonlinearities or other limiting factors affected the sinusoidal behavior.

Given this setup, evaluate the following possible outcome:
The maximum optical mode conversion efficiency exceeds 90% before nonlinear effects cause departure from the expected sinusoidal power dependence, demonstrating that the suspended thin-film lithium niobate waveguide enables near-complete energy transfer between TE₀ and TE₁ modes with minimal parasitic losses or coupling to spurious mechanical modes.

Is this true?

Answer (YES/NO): NO